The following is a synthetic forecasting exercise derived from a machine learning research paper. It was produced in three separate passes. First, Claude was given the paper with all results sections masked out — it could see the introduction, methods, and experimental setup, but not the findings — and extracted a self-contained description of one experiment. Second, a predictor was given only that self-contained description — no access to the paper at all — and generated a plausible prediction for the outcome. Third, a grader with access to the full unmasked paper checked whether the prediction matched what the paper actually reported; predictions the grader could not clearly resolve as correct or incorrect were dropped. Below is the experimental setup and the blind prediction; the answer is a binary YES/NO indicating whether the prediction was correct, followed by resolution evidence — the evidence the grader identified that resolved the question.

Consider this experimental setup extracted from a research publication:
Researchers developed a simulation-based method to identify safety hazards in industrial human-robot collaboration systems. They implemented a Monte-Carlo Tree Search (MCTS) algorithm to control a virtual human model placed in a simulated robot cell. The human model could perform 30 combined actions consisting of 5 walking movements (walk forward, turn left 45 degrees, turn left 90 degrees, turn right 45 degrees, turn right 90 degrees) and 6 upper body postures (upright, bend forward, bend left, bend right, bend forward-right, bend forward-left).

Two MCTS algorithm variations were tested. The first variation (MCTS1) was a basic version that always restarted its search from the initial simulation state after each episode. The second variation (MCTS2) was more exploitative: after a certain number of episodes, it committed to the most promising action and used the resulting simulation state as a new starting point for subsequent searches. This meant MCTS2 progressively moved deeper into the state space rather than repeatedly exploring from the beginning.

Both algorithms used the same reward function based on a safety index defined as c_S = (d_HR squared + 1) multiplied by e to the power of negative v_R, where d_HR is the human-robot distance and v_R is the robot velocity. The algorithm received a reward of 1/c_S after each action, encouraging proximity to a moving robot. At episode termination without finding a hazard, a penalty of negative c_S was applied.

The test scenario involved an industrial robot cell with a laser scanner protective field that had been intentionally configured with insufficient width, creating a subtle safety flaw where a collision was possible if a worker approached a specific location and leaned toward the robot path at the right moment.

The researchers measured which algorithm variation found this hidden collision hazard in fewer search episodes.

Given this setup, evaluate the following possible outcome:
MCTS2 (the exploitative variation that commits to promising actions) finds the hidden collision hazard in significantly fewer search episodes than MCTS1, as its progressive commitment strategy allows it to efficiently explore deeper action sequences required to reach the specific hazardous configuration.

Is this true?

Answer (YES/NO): NO